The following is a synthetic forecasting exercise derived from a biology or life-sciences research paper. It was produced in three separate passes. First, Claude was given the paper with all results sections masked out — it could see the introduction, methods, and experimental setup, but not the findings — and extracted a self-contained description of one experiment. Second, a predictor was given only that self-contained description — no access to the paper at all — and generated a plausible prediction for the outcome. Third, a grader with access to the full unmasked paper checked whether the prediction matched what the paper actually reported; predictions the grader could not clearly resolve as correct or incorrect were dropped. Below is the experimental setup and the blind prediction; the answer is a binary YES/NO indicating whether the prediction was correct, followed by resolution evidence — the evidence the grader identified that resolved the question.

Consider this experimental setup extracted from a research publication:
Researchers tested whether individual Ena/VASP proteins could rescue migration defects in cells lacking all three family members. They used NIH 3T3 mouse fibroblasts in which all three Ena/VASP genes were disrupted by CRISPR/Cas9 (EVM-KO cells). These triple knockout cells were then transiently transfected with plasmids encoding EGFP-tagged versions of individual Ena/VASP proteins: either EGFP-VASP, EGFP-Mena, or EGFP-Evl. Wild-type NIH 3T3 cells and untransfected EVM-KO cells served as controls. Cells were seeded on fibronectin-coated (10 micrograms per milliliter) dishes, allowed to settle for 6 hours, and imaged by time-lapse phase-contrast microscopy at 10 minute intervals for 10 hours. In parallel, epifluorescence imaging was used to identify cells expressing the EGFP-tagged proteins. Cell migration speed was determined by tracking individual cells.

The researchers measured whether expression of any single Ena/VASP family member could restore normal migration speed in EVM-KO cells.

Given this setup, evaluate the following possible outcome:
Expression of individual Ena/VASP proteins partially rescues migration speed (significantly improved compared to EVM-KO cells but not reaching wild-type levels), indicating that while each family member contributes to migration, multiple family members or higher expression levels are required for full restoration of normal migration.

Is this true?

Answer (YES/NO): YES